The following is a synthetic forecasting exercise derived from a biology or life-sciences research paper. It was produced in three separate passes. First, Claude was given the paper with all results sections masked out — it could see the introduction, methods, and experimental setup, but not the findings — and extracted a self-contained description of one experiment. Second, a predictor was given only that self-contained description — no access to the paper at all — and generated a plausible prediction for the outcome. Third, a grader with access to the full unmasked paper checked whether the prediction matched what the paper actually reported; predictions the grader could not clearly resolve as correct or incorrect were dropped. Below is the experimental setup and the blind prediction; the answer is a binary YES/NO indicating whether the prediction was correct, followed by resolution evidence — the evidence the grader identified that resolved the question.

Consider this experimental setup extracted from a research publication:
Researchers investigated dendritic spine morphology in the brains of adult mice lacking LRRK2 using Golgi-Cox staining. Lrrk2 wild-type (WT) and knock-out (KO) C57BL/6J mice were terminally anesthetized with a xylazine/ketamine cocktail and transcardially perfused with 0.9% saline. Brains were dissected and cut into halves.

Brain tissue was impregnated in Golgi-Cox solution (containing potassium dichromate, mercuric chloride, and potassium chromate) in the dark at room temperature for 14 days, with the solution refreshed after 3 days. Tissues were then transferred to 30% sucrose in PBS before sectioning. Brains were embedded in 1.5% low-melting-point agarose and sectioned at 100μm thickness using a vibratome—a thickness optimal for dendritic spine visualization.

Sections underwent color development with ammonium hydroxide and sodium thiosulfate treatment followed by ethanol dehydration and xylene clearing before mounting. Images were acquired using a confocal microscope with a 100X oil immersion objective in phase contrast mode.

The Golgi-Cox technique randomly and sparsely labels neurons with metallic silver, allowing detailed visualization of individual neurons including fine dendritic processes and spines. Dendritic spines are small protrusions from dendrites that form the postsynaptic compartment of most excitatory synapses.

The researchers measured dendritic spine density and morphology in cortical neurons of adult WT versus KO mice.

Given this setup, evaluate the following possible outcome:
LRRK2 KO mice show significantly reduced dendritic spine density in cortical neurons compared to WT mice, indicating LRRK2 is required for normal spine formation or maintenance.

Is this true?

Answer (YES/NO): NO